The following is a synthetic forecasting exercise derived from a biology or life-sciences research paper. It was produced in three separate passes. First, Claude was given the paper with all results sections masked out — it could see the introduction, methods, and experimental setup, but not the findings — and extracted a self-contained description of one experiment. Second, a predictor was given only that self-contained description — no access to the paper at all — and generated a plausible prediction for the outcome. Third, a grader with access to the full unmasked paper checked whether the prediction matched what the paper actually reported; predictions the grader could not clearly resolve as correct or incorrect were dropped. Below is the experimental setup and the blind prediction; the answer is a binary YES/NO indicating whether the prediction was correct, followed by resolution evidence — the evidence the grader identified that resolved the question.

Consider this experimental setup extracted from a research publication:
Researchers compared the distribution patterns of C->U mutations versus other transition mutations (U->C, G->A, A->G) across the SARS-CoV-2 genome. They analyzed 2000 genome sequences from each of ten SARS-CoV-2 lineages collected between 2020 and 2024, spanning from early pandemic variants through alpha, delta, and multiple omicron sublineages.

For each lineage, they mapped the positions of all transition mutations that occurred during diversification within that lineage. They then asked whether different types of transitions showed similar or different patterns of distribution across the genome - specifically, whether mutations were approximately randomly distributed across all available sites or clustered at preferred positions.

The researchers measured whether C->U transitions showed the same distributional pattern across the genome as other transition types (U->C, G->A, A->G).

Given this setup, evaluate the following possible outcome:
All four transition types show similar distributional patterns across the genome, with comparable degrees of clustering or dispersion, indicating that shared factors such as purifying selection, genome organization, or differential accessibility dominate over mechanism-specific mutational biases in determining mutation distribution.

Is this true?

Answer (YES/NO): NO